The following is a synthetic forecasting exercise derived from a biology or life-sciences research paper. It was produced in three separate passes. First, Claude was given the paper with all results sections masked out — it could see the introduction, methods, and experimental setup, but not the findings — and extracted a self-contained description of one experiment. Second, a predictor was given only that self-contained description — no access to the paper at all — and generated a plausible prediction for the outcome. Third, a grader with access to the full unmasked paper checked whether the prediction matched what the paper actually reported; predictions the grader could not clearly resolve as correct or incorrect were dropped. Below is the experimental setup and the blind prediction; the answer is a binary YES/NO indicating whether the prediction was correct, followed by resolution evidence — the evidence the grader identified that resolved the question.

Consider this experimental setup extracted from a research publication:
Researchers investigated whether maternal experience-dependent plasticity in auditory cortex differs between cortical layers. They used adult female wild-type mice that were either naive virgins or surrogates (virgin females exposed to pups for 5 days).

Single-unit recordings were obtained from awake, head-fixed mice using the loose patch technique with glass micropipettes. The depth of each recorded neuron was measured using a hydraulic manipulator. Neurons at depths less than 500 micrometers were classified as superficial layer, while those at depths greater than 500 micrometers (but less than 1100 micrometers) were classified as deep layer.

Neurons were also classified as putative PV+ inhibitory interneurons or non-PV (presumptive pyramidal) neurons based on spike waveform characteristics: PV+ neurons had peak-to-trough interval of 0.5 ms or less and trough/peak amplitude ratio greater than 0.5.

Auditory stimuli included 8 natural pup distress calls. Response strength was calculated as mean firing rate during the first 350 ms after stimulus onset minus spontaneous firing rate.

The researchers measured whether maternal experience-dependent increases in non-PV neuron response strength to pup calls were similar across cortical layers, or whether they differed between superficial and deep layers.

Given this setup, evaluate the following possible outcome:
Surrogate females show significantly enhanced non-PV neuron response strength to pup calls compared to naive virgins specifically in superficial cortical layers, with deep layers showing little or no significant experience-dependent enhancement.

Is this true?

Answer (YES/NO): NO